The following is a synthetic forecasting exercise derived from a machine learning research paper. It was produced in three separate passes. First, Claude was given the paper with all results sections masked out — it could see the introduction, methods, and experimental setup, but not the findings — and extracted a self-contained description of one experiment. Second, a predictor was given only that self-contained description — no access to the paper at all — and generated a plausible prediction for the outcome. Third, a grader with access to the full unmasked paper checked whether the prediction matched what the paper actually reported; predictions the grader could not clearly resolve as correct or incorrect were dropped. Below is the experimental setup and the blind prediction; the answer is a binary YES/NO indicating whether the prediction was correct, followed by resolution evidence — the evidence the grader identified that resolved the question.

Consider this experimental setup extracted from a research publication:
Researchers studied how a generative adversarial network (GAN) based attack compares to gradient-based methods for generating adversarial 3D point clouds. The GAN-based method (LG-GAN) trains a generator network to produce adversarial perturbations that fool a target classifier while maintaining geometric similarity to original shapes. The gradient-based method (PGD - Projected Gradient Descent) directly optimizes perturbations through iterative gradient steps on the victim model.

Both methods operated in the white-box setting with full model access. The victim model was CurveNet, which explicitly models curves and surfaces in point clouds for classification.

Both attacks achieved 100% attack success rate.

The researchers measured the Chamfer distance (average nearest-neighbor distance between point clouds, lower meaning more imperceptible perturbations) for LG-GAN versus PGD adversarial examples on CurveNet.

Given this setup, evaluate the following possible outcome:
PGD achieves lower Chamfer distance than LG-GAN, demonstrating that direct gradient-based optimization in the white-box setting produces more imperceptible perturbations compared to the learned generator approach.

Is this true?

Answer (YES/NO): NO